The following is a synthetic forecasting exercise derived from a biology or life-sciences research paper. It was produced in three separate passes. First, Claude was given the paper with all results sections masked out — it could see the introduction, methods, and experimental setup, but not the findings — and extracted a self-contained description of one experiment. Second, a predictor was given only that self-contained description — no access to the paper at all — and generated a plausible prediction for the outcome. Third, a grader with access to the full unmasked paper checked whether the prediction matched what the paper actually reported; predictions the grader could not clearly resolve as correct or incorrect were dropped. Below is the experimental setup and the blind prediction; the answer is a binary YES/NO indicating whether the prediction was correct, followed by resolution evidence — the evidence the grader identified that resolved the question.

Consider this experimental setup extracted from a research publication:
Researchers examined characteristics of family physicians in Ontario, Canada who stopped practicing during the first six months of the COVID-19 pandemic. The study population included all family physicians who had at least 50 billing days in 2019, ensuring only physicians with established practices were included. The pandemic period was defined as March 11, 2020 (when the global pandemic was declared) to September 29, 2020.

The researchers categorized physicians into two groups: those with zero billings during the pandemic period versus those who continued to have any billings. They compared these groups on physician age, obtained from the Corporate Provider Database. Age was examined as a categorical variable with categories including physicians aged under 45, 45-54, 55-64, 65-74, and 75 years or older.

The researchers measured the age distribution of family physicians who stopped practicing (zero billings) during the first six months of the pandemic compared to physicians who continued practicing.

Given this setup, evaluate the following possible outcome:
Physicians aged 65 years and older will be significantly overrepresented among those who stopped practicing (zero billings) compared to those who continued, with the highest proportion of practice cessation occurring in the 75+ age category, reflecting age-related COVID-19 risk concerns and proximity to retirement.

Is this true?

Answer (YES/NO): YES